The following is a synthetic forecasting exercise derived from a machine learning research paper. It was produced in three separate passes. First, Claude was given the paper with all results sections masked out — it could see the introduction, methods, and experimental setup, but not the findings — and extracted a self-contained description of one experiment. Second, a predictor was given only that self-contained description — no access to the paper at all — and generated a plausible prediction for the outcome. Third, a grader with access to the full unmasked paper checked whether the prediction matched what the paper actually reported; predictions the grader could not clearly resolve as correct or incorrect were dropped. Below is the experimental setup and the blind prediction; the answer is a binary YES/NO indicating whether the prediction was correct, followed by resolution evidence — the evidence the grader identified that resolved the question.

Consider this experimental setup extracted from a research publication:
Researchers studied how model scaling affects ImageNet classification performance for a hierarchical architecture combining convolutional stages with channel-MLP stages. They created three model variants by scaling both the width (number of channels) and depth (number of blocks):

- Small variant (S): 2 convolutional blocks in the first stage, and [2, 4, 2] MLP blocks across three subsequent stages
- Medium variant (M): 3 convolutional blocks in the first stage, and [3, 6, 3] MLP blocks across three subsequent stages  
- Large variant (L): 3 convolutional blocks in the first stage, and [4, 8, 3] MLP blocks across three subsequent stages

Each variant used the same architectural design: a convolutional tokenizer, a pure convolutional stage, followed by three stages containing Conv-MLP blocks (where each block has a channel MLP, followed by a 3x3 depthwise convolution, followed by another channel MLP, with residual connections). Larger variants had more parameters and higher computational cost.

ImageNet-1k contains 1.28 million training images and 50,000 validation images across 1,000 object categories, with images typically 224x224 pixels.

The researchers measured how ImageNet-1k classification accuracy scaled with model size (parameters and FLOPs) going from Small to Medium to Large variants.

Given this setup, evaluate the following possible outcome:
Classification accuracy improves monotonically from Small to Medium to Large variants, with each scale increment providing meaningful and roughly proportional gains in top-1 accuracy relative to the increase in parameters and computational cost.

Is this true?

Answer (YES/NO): NO